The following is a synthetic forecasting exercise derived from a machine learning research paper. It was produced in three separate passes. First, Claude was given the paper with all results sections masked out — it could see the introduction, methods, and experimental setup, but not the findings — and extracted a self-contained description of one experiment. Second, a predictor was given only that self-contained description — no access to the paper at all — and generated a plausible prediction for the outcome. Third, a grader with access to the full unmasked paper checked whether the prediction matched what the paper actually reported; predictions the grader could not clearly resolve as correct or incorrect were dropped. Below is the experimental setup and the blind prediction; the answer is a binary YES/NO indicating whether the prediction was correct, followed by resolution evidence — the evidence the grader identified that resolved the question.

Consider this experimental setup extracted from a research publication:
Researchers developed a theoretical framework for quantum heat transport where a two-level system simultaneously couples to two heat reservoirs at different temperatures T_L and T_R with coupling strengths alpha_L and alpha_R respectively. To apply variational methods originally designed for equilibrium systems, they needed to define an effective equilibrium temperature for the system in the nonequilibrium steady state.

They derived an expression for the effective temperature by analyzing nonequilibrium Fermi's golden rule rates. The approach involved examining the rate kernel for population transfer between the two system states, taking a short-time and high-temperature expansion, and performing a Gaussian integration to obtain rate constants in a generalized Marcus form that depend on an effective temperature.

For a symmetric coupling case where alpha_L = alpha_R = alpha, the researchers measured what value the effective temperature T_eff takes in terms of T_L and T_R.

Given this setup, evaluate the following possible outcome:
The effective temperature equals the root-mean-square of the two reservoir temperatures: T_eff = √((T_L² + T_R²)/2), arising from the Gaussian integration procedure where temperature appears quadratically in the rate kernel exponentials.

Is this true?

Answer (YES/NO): NO